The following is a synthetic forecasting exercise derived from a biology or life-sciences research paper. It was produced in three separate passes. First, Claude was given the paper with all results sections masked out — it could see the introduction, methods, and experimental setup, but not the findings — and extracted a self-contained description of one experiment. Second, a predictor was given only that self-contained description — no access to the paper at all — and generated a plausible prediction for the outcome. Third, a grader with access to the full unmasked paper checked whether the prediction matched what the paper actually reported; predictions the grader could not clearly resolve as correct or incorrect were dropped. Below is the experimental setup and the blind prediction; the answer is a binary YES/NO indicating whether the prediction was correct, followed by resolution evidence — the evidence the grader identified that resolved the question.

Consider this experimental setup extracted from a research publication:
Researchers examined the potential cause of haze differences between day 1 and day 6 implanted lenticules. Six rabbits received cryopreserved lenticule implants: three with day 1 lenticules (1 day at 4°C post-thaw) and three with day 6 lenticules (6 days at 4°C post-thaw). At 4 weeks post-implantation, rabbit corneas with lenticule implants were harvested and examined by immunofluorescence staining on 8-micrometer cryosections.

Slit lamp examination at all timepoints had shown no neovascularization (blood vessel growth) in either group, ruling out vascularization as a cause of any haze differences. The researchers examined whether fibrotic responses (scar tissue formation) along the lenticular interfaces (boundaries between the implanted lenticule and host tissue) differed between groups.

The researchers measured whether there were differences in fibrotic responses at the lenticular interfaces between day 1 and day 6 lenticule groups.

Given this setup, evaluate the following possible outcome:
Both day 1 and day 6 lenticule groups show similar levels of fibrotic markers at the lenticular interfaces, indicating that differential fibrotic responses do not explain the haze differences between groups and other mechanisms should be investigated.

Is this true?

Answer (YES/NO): YES